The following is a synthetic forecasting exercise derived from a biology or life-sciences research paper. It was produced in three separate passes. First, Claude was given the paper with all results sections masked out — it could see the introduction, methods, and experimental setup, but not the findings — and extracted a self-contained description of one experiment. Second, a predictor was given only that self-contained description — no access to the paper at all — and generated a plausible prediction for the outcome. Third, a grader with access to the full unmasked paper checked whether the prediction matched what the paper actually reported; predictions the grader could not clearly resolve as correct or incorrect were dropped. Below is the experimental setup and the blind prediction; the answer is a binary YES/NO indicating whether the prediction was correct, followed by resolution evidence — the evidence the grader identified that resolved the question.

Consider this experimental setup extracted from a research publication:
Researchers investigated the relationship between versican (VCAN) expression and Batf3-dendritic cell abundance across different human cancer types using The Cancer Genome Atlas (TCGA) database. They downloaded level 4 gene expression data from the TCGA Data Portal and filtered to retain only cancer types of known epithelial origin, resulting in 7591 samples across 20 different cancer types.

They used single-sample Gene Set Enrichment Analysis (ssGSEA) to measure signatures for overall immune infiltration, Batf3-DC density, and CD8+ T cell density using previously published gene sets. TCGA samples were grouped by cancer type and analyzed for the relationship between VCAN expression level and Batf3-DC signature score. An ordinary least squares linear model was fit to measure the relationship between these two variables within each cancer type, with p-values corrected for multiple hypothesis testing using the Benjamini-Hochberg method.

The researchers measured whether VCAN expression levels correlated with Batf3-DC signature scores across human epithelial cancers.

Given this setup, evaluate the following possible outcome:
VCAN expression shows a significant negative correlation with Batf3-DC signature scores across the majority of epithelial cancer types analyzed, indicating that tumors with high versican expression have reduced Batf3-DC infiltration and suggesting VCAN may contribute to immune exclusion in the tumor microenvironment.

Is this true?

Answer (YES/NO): NO